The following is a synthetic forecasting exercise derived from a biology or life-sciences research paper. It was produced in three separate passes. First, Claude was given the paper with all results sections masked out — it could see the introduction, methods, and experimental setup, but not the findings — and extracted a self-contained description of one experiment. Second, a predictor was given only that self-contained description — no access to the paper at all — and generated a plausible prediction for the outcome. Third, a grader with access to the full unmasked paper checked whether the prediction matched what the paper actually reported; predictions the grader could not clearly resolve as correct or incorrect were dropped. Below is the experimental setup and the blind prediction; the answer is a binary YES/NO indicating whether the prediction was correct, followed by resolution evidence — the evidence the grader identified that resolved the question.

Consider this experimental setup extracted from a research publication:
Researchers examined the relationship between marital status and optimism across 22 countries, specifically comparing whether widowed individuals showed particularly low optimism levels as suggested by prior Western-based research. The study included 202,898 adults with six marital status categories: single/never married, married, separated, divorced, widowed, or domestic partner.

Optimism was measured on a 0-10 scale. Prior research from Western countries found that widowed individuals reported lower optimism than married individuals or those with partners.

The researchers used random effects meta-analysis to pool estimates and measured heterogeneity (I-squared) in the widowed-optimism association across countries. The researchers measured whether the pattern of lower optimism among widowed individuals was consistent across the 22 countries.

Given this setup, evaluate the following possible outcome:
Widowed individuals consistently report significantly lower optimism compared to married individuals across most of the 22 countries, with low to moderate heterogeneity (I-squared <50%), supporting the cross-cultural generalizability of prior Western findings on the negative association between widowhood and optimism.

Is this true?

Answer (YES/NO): NO